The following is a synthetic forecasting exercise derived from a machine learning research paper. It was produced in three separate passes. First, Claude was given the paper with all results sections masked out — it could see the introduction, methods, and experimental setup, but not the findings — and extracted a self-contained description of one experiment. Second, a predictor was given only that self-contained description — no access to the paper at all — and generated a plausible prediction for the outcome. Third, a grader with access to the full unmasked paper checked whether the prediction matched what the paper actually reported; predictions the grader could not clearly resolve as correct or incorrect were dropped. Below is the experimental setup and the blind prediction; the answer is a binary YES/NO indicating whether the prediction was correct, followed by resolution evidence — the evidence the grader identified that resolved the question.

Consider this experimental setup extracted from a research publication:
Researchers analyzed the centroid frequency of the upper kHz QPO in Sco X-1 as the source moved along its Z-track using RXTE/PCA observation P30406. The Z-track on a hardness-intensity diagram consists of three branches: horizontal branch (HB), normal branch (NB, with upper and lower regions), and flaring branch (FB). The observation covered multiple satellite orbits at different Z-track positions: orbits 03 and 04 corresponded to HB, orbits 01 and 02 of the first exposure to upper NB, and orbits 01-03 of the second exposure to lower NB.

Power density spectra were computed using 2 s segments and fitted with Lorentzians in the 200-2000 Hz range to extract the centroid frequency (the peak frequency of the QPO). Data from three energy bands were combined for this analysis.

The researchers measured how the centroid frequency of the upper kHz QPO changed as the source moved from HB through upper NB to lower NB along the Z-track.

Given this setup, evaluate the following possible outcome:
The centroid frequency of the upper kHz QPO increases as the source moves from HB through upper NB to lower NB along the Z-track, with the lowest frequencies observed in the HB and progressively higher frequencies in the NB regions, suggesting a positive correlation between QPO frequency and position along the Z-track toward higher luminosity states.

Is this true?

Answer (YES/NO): YES